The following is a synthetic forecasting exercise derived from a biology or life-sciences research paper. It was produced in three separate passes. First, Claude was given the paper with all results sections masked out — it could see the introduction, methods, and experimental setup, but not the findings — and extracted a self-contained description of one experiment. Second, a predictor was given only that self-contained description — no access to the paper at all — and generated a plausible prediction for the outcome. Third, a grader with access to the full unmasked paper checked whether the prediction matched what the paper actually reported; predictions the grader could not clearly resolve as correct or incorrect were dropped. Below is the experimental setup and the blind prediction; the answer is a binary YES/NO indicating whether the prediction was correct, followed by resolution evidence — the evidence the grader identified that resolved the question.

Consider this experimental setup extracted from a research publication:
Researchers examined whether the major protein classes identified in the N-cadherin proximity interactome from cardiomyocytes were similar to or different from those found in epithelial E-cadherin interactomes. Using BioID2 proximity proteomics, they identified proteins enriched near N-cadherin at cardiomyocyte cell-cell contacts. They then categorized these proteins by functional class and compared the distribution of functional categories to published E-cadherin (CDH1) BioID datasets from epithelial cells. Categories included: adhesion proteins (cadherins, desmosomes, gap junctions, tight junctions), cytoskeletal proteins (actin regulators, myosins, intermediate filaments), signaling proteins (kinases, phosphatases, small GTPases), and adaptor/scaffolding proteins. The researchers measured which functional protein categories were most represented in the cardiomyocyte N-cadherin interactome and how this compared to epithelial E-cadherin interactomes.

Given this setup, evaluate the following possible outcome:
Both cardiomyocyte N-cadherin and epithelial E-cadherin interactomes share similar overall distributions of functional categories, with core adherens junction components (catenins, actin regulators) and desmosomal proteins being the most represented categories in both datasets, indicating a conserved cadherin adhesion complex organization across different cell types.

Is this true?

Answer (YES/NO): NO